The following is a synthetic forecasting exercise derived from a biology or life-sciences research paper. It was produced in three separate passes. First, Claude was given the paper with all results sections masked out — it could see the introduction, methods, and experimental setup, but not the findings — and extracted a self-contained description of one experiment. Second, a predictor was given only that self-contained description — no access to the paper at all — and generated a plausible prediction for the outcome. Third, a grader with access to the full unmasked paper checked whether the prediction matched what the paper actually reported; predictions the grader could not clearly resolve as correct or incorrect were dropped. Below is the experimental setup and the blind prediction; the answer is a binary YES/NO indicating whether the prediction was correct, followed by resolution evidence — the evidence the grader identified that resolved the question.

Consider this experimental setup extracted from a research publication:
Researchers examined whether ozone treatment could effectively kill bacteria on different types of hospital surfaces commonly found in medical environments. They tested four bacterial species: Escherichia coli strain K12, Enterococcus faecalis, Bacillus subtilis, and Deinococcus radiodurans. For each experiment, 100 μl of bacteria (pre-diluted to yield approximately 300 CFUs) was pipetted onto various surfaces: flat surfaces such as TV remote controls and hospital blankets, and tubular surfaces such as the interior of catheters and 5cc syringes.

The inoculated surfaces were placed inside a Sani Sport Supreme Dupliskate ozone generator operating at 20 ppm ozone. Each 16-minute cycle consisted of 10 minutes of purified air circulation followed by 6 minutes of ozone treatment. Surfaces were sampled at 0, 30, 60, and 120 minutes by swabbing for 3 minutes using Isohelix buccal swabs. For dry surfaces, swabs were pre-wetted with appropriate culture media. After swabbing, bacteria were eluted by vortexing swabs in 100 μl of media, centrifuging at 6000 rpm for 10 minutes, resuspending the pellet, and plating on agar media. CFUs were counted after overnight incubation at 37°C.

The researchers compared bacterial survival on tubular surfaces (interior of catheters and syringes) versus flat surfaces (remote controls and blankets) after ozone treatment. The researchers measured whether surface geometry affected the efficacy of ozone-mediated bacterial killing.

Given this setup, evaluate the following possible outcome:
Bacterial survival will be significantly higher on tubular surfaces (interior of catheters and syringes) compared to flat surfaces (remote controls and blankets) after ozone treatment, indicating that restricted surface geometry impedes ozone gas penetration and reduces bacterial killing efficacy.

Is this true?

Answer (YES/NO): NO